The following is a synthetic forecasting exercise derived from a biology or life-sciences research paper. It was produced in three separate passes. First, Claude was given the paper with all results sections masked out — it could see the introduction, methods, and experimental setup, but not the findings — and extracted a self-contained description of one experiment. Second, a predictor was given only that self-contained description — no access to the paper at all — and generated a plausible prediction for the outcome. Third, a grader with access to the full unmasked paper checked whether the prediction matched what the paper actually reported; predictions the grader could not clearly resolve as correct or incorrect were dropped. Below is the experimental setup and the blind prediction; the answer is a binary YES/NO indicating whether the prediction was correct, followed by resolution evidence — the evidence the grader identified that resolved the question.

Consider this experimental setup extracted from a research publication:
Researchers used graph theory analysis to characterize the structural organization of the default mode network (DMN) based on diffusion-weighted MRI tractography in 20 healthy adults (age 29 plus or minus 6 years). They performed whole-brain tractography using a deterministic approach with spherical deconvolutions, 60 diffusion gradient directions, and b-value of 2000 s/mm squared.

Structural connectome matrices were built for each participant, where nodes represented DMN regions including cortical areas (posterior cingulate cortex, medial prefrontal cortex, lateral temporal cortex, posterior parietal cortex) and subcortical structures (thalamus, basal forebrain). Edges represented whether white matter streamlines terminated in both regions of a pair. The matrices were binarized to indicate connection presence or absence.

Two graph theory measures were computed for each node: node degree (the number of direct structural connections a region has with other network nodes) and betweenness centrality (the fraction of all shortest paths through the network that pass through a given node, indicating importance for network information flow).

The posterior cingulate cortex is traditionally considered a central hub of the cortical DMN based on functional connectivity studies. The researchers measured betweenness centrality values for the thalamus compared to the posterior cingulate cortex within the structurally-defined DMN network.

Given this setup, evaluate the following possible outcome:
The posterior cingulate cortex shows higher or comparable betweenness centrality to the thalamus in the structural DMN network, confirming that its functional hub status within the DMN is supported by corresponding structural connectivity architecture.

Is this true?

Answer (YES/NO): YES